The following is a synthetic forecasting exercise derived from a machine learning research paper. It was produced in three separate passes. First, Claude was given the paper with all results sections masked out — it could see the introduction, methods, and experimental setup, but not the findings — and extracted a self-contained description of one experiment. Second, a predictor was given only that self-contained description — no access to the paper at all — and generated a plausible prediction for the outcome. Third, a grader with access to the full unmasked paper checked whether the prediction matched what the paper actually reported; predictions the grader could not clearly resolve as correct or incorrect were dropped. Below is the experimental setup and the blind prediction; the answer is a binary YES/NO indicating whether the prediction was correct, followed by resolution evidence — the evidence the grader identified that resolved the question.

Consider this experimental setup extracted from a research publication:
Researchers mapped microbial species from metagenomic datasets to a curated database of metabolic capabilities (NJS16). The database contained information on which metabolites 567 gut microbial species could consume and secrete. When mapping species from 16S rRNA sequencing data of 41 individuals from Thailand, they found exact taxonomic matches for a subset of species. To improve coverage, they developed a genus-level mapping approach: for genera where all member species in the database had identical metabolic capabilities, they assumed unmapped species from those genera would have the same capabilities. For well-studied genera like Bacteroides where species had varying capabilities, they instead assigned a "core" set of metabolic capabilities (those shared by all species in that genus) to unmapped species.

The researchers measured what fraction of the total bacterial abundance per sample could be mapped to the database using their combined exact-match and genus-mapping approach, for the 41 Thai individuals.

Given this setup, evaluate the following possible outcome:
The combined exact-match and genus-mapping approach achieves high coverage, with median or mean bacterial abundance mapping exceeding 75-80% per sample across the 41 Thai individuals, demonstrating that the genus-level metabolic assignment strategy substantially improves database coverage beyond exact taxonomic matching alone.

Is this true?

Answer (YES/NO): NO